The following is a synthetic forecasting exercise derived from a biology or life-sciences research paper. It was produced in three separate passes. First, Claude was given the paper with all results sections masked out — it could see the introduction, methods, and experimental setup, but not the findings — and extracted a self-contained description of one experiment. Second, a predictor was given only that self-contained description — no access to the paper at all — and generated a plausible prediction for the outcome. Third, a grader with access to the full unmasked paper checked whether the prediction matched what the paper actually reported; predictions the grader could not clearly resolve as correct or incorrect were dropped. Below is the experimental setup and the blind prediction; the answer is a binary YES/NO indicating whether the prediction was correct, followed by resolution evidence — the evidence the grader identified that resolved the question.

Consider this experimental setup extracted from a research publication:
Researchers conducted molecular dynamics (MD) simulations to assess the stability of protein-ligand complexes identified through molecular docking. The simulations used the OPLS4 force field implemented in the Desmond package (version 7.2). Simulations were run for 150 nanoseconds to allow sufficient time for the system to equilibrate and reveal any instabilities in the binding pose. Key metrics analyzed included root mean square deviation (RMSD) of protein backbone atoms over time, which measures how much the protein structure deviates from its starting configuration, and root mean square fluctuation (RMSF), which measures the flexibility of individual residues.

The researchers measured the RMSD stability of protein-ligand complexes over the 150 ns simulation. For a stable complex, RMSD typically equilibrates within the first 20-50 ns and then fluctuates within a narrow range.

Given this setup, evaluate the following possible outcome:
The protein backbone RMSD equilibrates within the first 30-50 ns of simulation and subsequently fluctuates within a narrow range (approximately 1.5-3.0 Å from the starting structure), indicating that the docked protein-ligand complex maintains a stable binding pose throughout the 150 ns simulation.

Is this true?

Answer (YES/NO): NO